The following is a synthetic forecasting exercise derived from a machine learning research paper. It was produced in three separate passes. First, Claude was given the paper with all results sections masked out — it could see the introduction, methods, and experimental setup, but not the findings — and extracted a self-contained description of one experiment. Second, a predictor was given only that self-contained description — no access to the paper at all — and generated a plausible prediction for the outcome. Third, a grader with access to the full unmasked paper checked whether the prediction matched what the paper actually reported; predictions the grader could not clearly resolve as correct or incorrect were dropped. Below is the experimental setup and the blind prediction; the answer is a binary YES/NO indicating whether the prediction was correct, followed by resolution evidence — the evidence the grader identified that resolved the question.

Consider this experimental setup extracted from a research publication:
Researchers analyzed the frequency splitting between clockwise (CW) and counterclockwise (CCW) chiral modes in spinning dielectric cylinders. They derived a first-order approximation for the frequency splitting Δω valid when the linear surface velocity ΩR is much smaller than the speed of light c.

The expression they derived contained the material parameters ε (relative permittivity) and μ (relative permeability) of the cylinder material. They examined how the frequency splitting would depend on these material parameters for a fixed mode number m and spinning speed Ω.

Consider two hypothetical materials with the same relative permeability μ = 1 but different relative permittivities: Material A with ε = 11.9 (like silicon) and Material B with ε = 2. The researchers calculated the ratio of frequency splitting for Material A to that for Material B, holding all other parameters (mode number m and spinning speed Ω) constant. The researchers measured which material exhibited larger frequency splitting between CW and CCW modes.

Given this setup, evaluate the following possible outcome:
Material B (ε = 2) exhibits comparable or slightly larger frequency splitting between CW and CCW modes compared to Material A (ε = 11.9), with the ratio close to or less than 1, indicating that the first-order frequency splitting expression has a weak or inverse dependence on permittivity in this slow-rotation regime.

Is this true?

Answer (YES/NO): NO